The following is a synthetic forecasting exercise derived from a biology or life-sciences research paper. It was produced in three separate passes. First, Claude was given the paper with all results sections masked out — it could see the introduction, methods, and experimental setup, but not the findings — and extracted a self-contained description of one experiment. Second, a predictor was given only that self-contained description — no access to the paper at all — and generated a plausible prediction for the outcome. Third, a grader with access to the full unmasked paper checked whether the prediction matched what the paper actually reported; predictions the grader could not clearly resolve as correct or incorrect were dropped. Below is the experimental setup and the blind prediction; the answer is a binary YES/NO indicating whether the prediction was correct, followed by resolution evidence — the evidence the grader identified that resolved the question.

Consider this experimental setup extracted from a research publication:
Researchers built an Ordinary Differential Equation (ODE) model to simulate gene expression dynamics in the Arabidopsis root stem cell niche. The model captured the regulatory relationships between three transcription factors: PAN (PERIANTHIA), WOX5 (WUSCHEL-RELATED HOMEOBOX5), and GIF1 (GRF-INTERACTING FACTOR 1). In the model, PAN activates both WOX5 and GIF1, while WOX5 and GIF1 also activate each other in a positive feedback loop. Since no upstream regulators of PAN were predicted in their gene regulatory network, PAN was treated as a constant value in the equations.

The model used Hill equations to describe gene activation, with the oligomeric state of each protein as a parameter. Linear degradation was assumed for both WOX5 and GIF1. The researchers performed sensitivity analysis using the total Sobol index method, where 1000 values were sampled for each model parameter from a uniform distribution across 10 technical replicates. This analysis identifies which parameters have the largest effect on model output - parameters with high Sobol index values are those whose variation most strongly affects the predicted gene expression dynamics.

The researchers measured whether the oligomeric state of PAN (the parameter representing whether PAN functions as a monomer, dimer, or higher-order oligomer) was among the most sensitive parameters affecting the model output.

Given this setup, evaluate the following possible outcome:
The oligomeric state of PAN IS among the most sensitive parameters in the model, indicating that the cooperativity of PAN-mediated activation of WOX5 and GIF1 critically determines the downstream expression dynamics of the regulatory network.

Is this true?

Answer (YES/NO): NO